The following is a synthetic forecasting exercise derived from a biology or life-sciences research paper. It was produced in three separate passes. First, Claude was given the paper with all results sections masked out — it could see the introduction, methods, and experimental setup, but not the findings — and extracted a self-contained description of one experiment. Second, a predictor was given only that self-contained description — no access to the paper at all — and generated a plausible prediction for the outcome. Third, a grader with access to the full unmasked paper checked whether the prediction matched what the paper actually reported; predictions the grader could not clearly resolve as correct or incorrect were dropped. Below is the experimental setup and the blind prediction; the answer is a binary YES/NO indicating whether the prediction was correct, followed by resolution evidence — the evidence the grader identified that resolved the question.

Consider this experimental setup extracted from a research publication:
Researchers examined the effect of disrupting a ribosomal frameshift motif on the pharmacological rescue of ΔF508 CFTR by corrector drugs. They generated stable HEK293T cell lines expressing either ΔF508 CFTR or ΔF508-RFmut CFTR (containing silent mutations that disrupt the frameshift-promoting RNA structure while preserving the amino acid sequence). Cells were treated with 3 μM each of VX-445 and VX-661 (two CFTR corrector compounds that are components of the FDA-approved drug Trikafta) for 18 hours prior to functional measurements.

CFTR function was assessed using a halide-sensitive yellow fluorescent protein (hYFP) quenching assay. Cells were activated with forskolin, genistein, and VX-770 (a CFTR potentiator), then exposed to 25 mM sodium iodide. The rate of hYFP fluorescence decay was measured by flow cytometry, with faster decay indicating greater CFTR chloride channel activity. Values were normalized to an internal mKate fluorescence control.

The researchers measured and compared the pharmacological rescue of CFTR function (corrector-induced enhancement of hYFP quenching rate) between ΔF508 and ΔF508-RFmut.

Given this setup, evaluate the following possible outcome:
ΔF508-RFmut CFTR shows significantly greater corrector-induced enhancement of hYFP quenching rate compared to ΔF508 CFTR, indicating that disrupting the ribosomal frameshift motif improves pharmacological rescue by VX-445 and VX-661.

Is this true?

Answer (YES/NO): YES